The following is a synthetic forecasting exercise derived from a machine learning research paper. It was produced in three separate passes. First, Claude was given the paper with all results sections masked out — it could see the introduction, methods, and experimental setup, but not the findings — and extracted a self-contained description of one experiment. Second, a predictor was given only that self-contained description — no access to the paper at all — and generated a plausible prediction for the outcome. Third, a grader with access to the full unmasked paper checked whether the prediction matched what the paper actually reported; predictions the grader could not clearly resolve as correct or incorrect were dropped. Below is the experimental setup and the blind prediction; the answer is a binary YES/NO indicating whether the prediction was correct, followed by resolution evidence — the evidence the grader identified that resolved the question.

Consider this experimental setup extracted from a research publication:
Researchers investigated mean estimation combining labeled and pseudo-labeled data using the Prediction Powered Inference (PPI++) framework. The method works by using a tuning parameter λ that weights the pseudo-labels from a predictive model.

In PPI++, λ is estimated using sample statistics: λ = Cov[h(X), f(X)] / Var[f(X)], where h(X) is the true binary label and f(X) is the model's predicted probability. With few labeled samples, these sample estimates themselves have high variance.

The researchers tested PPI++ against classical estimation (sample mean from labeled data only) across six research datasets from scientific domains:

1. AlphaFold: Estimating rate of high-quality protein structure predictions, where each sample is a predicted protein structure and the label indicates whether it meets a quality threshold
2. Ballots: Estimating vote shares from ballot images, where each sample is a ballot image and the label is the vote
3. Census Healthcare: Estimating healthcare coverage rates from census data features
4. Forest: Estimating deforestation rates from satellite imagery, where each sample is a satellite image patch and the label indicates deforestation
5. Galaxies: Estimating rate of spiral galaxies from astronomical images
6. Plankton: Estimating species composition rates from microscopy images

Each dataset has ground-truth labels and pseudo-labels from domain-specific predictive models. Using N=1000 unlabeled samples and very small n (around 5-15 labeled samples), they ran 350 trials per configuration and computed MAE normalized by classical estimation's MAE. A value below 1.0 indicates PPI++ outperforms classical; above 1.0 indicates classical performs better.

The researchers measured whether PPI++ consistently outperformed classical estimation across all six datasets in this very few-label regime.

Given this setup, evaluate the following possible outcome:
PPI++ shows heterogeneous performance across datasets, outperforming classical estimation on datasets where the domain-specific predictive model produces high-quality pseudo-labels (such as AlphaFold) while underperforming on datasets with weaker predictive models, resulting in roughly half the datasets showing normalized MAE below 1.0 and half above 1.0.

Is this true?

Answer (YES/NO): NO